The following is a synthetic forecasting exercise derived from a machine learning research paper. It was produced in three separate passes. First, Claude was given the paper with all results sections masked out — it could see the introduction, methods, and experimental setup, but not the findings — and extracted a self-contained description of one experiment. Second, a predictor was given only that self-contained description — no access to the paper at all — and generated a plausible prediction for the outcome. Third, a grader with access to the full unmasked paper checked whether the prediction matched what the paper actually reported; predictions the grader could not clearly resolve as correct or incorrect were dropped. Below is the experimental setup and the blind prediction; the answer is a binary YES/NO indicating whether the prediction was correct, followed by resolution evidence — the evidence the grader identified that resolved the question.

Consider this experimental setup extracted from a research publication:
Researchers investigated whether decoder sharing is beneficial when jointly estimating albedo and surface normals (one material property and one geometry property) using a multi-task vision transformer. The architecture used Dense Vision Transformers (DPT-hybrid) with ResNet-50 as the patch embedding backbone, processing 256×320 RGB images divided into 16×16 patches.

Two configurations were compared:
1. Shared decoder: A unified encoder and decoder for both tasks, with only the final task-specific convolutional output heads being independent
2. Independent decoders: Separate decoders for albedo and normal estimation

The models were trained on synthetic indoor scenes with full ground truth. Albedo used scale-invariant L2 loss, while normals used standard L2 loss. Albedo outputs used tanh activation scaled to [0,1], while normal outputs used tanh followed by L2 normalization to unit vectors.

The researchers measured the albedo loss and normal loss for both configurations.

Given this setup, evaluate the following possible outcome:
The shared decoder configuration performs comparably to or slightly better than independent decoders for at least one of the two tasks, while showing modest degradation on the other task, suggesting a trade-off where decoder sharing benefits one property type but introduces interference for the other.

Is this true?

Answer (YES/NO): YES